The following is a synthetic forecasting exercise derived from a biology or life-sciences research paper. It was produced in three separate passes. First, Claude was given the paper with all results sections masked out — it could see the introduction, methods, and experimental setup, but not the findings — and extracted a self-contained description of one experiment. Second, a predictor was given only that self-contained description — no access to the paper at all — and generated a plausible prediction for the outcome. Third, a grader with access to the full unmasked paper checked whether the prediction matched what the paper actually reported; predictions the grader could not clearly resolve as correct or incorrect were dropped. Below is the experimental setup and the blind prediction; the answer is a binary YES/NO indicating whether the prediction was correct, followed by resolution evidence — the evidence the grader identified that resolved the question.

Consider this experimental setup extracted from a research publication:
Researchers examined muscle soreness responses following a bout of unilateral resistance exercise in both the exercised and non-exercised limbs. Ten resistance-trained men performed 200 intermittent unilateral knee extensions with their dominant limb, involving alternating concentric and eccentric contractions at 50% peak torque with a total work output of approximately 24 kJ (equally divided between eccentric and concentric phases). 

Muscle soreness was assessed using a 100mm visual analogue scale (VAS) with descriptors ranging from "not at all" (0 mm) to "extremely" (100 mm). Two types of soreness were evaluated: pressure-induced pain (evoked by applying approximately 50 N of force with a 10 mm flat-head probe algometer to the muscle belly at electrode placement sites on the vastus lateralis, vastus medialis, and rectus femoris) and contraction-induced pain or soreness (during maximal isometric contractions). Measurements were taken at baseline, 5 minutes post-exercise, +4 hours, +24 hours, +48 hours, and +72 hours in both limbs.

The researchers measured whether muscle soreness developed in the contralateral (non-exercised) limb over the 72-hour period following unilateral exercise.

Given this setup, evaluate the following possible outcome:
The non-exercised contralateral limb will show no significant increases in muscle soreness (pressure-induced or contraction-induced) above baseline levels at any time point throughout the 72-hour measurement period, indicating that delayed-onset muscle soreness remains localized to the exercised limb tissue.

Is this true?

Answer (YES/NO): YES